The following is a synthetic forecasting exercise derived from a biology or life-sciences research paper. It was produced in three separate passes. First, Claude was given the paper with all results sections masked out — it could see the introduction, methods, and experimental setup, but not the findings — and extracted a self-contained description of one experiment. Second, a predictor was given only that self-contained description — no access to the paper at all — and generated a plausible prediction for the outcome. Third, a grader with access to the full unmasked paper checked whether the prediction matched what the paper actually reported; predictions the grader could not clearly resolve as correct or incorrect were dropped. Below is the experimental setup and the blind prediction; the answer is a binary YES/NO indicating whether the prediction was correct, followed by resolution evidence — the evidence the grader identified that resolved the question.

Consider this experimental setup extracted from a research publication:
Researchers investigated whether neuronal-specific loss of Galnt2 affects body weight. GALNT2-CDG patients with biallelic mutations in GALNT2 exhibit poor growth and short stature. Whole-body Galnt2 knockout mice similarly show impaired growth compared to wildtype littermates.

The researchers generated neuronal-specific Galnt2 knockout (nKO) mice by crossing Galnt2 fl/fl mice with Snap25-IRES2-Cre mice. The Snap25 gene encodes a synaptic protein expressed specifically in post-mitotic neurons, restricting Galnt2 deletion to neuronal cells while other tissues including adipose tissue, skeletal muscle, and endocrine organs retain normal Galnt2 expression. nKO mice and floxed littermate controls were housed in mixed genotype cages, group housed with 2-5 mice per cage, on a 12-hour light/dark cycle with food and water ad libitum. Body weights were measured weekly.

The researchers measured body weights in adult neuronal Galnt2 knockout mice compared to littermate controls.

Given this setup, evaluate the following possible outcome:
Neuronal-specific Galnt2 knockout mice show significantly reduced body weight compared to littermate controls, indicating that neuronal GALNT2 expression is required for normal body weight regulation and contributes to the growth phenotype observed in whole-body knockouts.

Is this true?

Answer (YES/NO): NO